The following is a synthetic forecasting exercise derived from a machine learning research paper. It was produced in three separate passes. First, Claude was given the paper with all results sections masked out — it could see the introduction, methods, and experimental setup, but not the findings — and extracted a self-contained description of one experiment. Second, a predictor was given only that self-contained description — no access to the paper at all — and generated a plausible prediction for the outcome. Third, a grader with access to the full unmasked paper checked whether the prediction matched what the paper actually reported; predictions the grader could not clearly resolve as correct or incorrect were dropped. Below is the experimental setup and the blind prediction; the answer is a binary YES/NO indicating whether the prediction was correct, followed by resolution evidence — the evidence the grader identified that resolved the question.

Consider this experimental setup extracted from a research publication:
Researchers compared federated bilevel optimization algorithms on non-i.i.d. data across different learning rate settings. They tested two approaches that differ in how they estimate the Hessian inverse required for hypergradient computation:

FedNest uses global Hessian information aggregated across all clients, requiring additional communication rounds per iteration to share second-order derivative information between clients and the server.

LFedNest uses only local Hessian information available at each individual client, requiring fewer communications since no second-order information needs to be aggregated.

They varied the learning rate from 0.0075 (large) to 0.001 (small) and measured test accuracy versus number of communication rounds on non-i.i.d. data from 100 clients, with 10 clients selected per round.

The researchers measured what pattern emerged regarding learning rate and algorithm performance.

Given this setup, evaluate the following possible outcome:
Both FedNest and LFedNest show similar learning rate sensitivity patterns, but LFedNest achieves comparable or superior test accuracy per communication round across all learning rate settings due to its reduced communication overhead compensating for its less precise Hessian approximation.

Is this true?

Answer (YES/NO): NO